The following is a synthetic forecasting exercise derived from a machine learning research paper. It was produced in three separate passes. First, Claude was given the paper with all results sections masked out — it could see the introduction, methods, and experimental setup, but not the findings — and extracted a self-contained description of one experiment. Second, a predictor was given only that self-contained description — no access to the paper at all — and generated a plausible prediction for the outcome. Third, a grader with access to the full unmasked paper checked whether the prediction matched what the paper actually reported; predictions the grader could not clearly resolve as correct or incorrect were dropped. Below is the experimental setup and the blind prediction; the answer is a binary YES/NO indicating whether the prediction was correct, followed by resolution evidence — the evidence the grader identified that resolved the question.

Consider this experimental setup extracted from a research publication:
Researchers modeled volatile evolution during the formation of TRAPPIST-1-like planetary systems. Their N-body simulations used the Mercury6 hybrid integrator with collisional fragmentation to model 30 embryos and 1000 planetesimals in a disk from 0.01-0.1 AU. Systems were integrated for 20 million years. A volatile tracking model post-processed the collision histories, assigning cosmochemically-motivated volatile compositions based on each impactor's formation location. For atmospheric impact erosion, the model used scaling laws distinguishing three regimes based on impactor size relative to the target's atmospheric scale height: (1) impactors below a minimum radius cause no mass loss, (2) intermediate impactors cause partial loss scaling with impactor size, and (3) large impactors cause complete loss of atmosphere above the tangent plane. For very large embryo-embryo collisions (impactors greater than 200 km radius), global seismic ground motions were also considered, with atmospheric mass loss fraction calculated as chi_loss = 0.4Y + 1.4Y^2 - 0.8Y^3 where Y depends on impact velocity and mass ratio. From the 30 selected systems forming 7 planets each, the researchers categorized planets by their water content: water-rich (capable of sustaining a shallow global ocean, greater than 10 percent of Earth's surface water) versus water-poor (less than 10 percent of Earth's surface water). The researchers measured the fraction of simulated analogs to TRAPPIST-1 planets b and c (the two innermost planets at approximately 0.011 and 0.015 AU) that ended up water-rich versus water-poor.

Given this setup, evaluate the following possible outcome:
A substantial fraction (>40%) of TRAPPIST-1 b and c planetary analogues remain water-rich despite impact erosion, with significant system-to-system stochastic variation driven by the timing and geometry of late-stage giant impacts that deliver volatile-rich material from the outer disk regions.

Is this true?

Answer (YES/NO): NO